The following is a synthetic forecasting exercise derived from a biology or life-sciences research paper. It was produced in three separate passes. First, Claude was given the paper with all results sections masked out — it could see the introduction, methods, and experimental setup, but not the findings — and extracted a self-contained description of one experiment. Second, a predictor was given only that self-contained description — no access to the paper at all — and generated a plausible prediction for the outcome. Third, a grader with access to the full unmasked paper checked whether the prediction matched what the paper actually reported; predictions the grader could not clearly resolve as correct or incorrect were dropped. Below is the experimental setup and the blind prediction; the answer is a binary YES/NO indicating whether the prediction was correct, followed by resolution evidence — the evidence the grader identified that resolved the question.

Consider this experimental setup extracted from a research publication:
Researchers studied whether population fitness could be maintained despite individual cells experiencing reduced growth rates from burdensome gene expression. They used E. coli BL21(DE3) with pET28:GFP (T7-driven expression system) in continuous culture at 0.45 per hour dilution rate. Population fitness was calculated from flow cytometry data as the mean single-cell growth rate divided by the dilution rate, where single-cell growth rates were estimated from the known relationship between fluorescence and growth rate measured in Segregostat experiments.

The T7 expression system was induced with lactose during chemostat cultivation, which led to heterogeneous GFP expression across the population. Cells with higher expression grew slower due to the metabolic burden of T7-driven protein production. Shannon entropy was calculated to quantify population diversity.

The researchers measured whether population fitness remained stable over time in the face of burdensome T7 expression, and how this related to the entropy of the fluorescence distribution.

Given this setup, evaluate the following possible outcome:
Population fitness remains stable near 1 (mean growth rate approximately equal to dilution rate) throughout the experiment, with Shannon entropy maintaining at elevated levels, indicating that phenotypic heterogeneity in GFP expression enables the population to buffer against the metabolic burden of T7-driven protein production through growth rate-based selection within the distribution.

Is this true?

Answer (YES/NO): YES